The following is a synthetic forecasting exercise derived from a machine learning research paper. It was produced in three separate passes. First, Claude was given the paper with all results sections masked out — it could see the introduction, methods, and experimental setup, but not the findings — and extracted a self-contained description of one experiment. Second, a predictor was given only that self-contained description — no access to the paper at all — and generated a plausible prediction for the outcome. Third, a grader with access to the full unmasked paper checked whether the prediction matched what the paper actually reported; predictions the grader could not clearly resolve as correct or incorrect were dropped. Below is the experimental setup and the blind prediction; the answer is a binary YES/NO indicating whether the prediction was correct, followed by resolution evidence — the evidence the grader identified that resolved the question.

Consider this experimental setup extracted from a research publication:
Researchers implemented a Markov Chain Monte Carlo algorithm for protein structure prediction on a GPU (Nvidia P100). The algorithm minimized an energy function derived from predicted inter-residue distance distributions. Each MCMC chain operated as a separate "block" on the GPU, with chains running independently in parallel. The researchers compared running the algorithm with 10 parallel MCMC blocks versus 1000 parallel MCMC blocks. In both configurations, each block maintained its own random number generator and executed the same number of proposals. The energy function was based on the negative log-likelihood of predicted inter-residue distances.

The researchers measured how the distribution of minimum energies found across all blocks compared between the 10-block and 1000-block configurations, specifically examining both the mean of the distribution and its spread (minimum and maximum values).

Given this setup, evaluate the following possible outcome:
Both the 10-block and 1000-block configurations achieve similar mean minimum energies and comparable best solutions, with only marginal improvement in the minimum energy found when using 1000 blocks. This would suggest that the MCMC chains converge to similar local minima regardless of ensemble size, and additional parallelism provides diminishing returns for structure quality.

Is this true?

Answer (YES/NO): NO